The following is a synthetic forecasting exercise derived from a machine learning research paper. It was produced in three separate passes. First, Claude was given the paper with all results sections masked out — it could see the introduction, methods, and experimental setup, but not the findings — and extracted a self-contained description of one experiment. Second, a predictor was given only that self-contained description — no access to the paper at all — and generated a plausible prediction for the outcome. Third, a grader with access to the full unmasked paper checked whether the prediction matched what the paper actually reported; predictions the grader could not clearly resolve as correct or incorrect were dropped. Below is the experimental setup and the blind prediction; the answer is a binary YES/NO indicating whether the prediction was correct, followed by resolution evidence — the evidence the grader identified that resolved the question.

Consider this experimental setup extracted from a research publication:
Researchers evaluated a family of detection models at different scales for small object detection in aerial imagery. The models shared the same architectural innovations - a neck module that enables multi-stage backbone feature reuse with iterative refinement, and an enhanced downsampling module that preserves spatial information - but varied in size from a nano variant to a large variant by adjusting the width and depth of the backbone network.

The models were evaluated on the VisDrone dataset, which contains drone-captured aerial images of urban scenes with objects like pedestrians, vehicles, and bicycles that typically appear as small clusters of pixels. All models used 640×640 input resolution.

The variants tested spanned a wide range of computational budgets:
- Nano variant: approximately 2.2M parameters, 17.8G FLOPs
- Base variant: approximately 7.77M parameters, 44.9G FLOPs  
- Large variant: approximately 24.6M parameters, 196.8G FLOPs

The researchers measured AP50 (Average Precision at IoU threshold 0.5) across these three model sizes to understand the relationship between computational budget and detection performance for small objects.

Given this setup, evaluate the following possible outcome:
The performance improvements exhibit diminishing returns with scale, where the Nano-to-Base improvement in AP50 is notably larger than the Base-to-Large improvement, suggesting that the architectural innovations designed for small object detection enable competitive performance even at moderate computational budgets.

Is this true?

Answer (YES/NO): YES